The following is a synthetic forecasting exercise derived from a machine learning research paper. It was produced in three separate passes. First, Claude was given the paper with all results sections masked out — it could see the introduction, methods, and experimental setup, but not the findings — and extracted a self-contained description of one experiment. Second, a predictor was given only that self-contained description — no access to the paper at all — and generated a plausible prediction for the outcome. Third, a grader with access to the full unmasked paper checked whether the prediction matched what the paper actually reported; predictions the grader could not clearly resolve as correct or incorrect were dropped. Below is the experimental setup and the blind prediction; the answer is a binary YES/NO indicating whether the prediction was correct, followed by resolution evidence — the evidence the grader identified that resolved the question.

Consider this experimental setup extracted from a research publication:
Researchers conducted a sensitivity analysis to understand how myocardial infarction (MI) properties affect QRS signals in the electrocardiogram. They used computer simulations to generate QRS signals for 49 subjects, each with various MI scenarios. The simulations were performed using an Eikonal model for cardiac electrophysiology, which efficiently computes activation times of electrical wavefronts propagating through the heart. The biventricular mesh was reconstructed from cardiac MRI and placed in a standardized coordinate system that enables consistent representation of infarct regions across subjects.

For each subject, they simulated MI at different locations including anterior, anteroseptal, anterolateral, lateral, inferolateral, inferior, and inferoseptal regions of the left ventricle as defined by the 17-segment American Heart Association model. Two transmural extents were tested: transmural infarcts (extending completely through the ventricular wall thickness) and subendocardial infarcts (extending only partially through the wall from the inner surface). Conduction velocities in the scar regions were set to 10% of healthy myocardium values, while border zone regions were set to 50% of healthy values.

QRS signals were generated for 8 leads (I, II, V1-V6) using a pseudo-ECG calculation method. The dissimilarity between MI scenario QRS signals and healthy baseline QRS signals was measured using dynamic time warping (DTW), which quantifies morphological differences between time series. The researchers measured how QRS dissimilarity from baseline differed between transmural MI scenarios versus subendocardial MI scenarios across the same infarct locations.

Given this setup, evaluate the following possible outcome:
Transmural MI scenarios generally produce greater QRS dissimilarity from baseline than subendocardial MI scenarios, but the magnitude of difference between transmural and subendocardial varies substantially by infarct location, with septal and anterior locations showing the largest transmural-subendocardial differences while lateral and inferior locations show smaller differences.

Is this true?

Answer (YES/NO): NO